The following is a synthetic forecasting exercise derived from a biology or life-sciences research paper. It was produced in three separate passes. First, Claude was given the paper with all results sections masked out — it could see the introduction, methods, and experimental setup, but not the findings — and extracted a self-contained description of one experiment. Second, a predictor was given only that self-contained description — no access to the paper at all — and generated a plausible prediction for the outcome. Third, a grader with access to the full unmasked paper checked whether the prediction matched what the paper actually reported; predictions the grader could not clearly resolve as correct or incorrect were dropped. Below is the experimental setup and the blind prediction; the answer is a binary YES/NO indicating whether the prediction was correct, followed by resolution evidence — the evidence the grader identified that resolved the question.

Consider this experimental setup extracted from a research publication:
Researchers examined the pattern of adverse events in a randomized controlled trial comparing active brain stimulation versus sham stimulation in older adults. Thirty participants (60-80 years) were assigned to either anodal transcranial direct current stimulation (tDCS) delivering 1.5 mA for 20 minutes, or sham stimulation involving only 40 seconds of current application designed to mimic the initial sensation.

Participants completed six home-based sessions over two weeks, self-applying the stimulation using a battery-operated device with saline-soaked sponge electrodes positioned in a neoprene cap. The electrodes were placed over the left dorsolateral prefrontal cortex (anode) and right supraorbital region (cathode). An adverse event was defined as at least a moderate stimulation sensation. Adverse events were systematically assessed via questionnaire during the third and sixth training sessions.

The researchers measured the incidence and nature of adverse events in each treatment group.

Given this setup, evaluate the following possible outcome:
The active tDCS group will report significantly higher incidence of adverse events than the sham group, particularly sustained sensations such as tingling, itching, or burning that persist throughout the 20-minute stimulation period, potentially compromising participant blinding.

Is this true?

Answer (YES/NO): NO